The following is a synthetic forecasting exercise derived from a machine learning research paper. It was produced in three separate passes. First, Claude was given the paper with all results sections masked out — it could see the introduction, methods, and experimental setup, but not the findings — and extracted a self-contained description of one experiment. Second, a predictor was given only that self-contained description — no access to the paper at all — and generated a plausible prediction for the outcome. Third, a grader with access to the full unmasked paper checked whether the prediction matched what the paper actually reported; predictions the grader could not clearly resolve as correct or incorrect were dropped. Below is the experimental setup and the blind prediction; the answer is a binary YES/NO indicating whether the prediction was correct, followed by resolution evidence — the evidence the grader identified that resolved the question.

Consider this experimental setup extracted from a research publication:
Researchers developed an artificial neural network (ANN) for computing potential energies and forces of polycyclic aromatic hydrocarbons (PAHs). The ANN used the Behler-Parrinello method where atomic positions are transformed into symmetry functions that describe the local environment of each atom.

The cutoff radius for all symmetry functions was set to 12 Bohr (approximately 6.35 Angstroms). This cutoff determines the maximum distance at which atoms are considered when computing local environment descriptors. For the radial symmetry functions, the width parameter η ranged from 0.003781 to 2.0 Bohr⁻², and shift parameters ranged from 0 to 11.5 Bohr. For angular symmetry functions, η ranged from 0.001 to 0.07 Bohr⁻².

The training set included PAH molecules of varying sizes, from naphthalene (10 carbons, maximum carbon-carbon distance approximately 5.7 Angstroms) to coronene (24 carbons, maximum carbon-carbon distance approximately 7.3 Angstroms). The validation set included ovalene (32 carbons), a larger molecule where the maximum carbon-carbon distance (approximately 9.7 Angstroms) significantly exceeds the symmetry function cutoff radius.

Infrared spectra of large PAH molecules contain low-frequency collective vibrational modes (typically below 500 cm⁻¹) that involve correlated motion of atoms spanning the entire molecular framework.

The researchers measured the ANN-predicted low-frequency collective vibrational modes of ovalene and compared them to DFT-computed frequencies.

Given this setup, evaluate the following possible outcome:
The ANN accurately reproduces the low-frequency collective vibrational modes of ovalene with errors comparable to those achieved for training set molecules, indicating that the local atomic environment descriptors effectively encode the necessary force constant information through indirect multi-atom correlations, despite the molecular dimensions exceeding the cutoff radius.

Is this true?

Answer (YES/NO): NO